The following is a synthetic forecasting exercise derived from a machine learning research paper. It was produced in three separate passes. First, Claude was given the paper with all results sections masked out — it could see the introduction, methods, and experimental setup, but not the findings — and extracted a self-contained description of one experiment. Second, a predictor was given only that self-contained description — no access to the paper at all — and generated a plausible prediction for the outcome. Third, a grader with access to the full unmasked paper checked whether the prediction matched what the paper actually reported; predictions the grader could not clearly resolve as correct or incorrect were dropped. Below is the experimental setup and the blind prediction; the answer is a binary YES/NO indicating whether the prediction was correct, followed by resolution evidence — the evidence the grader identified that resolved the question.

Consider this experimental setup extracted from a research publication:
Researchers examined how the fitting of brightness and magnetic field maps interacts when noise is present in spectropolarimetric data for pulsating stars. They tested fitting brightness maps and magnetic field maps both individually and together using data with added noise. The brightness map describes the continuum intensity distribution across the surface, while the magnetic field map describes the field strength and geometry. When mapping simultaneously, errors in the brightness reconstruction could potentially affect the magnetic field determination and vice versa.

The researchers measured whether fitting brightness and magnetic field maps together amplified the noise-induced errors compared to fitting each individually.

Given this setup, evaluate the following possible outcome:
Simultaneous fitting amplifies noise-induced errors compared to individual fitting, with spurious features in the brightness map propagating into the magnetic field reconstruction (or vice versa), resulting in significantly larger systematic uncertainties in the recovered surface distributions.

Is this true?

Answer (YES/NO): YES